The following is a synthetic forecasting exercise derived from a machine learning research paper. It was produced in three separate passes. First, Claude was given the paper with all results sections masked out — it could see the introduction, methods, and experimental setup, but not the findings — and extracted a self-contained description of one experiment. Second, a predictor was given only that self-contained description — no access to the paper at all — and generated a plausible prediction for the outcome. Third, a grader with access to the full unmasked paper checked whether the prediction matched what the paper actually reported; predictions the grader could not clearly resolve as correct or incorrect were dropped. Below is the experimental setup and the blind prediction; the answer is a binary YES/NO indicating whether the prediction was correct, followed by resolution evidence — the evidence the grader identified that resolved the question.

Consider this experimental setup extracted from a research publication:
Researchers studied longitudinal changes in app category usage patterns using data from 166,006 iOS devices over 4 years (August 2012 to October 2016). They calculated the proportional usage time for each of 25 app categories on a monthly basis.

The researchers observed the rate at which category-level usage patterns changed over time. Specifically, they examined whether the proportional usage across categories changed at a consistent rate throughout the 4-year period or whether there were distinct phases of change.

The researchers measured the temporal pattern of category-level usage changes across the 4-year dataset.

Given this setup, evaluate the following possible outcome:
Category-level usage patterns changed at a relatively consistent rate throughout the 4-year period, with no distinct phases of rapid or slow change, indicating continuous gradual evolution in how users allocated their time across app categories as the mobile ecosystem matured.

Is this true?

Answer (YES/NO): NO